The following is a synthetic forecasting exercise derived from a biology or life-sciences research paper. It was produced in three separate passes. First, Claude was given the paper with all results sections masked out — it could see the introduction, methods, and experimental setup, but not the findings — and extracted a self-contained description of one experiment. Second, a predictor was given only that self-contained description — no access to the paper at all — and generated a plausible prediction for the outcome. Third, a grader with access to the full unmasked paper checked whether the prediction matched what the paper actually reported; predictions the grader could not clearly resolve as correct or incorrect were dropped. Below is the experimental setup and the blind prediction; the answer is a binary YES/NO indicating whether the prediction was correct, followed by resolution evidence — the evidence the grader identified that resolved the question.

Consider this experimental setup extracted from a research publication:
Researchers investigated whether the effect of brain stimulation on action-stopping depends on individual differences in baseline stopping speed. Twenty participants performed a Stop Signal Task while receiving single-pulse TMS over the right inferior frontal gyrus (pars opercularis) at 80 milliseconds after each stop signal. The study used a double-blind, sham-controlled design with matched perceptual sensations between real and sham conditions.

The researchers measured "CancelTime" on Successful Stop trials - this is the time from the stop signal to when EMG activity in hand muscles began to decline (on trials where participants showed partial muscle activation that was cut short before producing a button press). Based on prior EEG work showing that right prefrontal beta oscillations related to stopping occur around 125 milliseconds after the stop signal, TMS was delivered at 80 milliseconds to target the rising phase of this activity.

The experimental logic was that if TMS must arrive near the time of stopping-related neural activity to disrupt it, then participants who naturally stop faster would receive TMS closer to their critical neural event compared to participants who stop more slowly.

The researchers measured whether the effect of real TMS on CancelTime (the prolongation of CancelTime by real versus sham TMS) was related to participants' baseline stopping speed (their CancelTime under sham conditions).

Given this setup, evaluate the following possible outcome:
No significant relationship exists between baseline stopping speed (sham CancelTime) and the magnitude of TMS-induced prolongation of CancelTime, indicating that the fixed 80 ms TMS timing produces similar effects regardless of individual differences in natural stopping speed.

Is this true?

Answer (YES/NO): NO